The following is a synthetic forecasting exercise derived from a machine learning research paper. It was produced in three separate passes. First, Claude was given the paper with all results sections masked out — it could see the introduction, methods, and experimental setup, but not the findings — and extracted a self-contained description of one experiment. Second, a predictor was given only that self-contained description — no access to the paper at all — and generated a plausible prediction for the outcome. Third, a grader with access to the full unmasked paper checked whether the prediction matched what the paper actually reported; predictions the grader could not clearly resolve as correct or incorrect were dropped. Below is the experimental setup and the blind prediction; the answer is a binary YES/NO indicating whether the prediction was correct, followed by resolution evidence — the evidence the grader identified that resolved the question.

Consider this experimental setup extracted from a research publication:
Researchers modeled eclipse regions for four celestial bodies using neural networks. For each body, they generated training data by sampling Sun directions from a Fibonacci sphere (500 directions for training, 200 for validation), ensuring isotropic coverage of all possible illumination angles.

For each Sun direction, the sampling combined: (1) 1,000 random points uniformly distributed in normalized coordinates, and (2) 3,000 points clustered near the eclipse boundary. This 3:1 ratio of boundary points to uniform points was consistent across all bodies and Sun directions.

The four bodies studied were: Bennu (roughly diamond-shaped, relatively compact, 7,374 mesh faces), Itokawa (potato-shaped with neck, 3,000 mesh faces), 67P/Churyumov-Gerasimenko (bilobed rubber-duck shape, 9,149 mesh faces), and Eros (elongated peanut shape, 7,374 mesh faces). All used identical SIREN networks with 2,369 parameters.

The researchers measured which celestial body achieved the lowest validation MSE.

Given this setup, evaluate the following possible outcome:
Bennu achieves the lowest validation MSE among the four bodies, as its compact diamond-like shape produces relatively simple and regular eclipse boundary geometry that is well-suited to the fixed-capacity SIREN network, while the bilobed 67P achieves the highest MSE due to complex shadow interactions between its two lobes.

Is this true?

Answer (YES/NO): YES